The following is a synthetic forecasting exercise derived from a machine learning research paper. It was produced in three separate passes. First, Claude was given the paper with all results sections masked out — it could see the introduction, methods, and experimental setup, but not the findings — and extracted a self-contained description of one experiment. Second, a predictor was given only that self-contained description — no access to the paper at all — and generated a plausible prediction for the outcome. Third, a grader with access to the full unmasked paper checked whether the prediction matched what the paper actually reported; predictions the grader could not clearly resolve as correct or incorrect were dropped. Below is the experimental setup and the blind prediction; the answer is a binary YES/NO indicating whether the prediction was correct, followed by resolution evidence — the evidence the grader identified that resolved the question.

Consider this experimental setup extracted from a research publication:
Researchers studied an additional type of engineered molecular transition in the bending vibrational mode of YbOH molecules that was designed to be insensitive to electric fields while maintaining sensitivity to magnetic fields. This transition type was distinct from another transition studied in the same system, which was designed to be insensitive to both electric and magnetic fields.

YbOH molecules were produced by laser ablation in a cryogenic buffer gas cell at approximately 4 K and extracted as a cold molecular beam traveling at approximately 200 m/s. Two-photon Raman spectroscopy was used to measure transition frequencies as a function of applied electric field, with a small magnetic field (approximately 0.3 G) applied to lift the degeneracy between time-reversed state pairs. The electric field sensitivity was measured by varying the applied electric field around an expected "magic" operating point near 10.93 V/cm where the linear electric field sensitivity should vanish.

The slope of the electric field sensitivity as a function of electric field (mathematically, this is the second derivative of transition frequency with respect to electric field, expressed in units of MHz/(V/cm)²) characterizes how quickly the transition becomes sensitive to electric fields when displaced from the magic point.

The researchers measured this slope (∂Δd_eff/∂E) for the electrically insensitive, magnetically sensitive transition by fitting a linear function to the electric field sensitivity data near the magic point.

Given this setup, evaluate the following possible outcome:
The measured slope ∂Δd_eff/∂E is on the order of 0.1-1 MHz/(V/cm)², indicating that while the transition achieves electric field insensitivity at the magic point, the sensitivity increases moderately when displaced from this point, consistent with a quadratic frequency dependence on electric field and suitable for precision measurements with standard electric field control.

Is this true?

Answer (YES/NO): NO